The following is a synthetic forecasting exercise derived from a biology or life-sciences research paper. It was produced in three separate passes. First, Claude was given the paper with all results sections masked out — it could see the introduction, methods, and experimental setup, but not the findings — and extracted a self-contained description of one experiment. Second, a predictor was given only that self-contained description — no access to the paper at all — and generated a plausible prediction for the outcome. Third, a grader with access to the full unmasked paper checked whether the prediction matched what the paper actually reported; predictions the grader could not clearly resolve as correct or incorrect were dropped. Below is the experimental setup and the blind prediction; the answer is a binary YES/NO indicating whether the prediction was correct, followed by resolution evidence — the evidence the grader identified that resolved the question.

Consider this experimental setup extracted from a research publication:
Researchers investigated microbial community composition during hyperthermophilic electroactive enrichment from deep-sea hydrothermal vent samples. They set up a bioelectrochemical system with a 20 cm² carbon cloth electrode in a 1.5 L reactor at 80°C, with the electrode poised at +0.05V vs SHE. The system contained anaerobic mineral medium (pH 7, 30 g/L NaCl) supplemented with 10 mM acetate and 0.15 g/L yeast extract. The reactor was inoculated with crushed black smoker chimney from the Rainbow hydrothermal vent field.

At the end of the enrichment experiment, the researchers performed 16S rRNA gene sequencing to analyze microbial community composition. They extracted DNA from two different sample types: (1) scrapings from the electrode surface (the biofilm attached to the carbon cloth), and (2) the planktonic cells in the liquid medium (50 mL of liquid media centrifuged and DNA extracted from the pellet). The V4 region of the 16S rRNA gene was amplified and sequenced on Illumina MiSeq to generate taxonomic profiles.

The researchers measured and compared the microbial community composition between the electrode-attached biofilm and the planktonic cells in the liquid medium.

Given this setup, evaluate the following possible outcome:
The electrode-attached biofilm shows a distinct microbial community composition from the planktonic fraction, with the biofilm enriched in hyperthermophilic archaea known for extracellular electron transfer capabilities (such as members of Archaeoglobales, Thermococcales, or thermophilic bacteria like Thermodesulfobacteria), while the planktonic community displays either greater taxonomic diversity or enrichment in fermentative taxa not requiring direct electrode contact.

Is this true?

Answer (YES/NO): YES